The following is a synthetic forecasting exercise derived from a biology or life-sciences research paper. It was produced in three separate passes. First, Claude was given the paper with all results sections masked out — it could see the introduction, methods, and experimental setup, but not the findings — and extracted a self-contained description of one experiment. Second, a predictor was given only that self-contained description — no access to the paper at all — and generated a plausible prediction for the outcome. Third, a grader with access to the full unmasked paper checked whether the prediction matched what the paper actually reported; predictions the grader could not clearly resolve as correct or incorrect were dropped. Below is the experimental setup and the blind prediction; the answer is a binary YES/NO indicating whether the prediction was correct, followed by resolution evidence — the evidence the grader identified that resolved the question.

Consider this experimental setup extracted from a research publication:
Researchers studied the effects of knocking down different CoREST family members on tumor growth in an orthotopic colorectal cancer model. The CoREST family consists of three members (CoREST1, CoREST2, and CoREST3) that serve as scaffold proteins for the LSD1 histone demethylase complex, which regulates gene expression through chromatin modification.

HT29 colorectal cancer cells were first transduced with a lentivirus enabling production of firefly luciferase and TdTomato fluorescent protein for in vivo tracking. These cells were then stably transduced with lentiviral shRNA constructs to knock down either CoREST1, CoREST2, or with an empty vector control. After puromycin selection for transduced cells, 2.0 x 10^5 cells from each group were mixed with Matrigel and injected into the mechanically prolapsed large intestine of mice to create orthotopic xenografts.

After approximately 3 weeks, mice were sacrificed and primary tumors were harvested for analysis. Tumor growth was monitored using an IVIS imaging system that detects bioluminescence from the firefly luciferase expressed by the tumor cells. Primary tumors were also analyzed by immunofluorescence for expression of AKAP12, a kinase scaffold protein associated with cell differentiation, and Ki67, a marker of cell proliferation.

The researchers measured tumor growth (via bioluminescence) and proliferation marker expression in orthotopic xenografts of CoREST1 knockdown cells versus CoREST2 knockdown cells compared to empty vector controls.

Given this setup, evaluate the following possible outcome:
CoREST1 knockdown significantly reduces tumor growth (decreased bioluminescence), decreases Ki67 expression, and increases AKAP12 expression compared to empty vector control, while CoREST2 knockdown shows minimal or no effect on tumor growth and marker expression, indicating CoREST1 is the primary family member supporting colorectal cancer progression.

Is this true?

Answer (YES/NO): NO